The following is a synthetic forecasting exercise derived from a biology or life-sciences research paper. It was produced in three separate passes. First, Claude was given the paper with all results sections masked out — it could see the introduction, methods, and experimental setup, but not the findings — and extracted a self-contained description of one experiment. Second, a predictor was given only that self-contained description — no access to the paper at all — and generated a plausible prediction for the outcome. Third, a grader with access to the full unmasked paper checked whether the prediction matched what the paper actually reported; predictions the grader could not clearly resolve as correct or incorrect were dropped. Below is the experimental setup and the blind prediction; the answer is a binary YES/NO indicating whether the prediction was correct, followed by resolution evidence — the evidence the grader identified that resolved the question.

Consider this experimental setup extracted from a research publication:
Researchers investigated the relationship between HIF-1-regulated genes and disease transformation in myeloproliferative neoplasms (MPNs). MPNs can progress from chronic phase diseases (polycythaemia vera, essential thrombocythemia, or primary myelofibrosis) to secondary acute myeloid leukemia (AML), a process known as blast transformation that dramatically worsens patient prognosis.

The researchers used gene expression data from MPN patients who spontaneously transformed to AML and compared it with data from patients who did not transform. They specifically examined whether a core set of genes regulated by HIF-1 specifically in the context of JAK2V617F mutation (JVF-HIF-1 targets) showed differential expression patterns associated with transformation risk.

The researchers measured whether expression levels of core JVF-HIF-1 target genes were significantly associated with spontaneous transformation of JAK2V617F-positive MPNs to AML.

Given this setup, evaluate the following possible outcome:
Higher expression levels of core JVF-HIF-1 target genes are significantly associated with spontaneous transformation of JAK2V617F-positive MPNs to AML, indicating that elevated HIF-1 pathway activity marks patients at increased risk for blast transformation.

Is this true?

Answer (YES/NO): YES